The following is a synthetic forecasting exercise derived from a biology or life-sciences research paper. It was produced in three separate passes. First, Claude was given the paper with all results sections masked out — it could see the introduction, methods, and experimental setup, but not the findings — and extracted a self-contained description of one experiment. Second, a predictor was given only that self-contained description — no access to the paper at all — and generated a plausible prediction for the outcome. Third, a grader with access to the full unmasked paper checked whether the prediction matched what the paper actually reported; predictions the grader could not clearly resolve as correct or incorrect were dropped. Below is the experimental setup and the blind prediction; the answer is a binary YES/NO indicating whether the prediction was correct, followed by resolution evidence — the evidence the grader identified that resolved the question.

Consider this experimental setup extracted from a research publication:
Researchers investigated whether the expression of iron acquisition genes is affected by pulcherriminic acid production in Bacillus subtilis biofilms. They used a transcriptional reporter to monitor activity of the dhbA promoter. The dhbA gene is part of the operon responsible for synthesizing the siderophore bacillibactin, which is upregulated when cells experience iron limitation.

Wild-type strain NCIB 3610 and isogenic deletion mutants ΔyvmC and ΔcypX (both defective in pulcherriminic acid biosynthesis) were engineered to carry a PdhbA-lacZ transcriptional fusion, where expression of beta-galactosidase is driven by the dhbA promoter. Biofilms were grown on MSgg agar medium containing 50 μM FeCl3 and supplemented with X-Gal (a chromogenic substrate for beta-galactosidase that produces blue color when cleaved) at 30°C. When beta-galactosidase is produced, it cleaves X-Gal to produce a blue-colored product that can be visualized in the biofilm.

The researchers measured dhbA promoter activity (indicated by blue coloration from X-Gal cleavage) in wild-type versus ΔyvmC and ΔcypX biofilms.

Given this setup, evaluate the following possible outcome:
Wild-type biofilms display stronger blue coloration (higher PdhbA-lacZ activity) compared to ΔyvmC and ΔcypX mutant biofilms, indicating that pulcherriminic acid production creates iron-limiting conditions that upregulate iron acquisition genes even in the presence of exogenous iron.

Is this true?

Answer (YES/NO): YES